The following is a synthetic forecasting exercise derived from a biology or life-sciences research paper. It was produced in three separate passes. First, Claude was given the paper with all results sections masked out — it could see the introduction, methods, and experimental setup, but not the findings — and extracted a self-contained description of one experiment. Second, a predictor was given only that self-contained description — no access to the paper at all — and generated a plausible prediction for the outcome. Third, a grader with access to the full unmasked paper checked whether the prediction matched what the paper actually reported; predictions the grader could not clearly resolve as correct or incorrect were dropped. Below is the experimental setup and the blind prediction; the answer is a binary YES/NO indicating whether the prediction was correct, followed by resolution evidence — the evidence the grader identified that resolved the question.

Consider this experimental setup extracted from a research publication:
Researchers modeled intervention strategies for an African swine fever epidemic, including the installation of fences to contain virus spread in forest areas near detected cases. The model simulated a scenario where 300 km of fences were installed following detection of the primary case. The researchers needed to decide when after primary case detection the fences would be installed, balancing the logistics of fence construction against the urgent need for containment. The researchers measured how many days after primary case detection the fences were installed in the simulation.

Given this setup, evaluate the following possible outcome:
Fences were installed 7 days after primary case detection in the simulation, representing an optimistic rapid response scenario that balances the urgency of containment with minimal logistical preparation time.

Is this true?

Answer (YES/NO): NO